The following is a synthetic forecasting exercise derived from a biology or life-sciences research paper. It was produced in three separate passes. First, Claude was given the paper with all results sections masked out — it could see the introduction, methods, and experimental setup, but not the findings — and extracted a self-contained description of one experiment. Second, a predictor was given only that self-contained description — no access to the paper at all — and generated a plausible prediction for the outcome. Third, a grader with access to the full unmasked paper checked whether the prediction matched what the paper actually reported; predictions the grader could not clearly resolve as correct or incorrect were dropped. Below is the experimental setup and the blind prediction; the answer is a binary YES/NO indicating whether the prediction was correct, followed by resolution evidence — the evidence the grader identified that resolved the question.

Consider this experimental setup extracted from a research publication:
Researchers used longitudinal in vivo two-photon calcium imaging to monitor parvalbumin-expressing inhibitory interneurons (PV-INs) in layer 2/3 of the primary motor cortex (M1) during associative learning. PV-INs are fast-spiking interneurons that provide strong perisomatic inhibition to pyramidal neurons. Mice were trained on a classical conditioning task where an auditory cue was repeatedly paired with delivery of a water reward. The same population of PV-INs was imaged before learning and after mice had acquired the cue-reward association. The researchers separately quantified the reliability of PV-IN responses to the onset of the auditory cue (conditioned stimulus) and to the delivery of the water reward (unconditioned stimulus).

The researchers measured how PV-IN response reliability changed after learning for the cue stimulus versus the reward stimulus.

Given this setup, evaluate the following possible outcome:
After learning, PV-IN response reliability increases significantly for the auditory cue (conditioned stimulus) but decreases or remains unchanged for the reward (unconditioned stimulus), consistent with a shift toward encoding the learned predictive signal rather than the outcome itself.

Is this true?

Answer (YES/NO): YES